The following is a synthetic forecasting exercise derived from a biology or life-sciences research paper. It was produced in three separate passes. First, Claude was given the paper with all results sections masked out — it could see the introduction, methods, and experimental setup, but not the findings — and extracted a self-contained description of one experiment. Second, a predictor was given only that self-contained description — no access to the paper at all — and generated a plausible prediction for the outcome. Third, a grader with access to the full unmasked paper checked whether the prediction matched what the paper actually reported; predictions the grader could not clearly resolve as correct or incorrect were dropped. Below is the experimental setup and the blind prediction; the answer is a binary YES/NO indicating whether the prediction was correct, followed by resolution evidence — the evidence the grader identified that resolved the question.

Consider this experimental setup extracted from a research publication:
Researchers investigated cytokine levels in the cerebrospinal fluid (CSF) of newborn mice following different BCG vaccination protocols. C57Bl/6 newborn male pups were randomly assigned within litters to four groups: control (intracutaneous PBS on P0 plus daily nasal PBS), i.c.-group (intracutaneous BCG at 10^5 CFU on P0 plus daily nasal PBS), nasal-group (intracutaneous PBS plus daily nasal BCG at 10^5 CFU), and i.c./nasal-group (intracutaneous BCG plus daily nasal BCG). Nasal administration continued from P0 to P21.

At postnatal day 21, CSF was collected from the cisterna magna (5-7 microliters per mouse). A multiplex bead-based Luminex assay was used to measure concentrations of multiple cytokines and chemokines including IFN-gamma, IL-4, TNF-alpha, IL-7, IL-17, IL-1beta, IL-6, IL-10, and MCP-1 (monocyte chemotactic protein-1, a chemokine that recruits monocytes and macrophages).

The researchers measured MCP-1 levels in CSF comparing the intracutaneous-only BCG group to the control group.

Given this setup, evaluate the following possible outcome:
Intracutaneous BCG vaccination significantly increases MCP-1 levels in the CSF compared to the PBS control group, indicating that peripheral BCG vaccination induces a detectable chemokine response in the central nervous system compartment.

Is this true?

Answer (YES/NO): NO